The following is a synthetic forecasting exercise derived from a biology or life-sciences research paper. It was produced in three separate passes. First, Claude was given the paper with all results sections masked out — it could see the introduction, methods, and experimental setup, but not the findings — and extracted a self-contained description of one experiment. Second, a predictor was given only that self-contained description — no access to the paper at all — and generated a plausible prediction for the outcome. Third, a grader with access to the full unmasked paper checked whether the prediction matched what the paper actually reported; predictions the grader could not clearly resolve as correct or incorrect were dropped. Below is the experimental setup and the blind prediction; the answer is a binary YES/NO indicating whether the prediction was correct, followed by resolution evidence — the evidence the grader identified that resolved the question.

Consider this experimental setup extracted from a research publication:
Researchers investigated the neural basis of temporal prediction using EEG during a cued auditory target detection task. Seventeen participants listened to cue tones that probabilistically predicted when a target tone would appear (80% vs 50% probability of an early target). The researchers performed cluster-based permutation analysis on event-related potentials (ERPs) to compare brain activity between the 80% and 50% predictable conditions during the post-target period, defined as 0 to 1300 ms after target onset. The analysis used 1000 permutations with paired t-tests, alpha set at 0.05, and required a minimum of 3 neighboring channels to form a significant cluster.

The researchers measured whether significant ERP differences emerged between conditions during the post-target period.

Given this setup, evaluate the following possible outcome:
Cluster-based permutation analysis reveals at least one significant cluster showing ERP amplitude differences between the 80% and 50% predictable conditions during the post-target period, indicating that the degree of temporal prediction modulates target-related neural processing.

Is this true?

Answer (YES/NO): YES